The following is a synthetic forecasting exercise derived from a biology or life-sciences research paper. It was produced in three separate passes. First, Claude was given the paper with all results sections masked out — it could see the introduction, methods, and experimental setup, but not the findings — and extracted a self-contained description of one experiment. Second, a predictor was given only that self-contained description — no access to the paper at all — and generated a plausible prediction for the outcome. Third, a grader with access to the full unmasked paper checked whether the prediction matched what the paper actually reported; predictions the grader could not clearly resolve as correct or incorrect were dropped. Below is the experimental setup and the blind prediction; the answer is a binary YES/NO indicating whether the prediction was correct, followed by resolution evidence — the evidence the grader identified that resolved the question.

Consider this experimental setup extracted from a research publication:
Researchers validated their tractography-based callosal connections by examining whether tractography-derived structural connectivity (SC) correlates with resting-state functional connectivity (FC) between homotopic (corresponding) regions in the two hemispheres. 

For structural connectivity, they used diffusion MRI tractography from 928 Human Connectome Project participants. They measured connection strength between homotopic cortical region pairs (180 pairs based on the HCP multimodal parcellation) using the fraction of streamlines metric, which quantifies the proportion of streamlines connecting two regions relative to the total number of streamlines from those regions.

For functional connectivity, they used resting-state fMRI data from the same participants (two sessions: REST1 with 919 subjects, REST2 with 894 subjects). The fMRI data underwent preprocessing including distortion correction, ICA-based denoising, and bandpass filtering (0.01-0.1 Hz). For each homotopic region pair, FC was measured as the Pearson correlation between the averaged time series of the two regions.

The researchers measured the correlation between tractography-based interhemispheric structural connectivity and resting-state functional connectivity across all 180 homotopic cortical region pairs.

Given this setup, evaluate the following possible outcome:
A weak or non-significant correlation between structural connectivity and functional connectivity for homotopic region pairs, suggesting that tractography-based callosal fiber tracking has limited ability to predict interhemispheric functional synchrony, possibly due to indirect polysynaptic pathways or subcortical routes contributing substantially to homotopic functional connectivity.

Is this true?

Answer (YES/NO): YES